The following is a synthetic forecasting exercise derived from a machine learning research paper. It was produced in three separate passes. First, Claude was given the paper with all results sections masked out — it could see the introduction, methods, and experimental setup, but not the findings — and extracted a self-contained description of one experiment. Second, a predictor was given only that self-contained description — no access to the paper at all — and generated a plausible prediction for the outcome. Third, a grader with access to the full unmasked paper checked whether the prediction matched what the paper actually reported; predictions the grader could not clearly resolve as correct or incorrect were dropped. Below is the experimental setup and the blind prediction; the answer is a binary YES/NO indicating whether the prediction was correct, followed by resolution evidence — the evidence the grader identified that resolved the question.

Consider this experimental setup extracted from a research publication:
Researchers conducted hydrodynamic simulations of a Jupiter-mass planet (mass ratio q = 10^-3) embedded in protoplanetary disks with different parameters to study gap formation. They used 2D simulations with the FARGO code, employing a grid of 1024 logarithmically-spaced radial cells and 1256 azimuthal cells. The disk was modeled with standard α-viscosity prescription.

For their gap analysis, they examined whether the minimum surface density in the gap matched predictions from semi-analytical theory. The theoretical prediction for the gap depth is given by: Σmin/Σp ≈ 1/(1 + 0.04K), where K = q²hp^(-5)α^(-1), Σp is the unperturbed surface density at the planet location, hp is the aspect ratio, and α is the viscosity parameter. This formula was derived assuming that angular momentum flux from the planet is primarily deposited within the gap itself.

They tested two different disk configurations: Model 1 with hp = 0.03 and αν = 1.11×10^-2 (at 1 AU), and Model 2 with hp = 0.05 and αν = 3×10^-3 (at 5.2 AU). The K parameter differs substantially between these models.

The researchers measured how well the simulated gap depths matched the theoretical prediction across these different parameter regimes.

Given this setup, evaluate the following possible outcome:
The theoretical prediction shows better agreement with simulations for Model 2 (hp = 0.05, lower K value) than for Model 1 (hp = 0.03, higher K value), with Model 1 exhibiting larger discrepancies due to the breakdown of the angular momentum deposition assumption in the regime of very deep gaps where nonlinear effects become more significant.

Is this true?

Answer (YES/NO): NO